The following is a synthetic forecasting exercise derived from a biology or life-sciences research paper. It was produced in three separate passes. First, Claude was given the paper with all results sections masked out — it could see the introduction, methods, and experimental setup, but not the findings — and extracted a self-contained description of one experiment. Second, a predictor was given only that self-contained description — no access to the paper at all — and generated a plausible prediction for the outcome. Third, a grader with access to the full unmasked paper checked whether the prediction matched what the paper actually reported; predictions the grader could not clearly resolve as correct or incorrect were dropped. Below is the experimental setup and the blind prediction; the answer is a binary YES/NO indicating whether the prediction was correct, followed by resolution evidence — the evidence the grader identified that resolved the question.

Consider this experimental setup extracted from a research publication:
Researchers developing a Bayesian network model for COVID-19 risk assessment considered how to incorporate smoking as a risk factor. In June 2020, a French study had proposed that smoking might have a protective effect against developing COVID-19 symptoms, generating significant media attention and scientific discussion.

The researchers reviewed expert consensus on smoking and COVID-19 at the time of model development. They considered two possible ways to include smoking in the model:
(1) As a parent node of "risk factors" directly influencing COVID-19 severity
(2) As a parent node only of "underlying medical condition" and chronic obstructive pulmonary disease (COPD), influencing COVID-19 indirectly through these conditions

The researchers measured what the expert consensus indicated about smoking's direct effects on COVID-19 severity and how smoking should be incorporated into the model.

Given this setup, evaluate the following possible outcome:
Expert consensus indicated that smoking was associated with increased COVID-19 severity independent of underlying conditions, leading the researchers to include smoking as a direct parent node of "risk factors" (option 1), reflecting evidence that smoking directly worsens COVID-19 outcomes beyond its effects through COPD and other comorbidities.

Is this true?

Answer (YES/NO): NO